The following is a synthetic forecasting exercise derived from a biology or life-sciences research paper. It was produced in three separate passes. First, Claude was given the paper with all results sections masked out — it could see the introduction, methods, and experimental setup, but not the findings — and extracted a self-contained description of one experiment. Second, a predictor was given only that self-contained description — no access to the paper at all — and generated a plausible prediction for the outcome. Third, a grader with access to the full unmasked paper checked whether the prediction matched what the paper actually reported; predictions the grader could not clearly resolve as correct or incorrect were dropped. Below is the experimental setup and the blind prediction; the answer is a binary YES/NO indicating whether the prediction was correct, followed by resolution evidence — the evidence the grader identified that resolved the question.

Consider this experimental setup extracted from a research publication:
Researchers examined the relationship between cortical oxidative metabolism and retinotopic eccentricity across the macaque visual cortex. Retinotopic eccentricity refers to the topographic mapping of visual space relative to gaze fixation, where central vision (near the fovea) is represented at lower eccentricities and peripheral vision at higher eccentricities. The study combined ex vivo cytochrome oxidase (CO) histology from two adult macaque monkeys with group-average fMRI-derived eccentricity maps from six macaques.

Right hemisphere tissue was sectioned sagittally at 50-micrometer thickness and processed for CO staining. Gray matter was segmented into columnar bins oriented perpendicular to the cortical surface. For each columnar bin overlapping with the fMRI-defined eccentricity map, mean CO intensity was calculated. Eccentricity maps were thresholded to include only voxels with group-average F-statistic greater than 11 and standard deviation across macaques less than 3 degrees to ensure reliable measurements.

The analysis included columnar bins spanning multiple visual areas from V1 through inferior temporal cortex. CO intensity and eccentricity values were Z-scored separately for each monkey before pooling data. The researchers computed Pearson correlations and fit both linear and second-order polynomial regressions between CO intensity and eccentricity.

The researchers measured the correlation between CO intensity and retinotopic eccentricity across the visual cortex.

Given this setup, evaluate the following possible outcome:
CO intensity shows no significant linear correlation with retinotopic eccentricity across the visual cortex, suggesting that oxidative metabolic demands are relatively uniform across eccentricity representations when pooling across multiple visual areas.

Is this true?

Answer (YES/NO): NO